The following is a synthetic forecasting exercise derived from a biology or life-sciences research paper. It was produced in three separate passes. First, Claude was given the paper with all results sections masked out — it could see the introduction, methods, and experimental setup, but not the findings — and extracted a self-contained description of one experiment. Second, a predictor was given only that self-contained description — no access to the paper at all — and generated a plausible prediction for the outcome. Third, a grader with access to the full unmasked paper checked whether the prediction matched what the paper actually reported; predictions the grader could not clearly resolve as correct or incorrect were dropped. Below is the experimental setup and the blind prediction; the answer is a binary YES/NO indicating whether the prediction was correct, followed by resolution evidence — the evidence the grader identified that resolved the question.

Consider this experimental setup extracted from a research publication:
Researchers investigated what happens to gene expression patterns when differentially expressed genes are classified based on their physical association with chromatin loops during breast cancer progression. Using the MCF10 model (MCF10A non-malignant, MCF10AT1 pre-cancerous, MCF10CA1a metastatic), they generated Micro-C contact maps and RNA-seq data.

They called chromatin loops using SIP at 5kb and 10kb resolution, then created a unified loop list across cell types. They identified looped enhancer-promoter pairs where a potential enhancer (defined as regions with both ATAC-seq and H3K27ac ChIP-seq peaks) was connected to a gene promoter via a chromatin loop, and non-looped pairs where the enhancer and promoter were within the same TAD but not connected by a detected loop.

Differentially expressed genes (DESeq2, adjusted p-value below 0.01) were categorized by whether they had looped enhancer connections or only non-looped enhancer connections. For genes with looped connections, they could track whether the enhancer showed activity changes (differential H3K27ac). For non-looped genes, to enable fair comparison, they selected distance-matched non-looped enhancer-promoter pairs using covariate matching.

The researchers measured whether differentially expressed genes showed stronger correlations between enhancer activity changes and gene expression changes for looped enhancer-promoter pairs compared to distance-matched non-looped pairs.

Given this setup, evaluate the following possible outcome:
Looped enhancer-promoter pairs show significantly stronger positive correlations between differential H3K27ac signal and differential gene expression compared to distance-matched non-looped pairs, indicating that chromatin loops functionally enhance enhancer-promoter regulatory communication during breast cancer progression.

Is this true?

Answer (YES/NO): YES